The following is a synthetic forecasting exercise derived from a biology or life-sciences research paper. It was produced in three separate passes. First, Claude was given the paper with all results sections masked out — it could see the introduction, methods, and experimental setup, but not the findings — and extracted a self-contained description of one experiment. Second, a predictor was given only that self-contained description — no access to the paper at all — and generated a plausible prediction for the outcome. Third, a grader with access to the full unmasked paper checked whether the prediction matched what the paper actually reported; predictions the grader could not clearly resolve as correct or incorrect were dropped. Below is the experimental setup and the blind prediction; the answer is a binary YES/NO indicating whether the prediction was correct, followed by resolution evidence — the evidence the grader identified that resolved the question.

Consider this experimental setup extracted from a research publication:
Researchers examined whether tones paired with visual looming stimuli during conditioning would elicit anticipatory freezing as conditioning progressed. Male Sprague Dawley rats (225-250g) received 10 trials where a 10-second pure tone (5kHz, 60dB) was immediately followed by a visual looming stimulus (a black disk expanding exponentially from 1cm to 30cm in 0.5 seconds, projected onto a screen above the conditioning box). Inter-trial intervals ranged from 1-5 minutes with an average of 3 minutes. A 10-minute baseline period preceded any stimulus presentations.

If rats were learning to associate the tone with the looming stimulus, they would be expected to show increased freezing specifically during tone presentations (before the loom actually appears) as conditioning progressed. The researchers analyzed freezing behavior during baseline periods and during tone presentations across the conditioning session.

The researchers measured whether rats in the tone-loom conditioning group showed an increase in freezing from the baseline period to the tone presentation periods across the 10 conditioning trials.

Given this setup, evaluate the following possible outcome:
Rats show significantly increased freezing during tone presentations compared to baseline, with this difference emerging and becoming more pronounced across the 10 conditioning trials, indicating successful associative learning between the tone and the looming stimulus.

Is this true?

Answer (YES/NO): NO